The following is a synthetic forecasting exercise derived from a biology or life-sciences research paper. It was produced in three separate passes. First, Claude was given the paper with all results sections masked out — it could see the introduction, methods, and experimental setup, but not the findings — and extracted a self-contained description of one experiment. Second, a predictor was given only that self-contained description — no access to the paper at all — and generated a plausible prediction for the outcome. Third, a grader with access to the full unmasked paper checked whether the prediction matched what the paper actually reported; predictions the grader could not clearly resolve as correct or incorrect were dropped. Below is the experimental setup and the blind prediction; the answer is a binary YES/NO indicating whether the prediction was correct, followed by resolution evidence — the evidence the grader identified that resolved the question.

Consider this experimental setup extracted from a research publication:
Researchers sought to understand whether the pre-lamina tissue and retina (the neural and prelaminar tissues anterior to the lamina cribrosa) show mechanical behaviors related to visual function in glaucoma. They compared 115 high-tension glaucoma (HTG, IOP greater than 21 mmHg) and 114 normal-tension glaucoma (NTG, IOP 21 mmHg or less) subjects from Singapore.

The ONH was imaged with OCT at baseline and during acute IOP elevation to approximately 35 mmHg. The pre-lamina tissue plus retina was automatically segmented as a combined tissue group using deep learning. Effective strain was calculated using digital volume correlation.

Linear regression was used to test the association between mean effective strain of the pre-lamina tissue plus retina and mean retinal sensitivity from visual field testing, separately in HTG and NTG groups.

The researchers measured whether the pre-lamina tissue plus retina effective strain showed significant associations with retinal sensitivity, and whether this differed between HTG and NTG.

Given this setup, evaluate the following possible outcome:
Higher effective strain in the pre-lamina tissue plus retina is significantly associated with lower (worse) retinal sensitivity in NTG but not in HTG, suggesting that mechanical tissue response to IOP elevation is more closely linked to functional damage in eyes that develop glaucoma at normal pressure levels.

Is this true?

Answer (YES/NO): NO